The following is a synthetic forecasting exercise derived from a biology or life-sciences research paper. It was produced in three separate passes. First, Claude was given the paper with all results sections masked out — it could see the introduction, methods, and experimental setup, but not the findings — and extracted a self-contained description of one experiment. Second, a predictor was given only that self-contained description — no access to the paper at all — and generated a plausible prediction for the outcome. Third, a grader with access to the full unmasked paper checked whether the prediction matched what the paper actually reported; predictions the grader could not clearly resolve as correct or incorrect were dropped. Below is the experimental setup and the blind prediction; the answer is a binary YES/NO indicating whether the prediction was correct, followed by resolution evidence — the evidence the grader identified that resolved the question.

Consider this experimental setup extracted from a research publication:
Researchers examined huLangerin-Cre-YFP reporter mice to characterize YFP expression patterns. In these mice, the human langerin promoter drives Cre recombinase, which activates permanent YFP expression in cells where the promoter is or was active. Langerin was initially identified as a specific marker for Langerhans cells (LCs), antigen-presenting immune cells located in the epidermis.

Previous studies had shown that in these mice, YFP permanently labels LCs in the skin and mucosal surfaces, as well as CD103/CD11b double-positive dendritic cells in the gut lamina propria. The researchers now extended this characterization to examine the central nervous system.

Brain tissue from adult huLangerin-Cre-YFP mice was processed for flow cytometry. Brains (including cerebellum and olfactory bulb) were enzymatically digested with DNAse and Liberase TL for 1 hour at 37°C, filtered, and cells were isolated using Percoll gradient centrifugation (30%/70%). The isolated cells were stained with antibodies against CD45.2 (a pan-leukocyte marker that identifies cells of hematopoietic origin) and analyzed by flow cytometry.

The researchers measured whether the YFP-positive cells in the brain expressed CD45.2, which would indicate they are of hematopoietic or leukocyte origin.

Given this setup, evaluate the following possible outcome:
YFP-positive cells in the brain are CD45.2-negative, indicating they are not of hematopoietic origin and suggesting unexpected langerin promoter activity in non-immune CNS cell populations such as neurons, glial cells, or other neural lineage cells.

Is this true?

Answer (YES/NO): YES